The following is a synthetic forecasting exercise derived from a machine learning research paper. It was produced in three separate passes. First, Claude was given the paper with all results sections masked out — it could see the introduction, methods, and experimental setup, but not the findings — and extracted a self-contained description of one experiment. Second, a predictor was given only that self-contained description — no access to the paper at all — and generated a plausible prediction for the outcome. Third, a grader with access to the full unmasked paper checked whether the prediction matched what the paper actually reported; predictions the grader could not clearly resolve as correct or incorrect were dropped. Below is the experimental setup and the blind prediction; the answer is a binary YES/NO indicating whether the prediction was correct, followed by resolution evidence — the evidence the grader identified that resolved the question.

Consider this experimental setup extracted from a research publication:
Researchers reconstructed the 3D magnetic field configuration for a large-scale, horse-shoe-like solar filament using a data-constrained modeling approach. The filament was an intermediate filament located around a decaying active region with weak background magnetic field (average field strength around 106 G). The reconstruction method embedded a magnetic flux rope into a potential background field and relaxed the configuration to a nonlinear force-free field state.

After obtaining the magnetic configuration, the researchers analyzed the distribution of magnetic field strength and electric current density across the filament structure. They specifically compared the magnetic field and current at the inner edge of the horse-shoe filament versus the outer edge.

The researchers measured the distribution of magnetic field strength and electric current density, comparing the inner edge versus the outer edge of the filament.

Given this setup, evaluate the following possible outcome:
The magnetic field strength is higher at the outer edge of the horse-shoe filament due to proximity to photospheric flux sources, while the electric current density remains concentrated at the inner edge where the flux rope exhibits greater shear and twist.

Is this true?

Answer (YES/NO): NO